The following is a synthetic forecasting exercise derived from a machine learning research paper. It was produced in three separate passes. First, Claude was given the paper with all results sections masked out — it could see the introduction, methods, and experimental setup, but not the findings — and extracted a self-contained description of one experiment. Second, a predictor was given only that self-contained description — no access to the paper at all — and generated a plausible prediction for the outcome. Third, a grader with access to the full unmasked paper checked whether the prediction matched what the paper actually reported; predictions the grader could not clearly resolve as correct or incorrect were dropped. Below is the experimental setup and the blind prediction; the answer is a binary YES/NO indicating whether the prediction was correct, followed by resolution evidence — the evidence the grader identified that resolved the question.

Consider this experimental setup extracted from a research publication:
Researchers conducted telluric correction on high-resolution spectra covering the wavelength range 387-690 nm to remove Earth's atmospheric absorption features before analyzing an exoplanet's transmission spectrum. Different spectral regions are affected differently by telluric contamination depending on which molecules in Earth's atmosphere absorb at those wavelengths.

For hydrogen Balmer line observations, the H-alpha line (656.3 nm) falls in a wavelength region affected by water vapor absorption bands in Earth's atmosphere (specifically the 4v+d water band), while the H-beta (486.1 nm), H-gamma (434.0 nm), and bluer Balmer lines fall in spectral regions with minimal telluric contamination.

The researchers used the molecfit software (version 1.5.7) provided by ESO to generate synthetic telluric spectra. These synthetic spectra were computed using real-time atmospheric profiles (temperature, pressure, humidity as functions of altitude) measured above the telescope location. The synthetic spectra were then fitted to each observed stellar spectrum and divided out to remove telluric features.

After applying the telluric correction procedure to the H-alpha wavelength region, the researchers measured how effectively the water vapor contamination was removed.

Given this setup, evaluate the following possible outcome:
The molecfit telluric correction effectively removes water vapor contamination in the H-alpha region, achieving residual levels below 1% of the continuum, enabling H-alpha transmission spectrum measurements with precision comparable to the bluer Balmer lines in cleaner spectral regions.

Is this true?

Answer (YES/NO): NO